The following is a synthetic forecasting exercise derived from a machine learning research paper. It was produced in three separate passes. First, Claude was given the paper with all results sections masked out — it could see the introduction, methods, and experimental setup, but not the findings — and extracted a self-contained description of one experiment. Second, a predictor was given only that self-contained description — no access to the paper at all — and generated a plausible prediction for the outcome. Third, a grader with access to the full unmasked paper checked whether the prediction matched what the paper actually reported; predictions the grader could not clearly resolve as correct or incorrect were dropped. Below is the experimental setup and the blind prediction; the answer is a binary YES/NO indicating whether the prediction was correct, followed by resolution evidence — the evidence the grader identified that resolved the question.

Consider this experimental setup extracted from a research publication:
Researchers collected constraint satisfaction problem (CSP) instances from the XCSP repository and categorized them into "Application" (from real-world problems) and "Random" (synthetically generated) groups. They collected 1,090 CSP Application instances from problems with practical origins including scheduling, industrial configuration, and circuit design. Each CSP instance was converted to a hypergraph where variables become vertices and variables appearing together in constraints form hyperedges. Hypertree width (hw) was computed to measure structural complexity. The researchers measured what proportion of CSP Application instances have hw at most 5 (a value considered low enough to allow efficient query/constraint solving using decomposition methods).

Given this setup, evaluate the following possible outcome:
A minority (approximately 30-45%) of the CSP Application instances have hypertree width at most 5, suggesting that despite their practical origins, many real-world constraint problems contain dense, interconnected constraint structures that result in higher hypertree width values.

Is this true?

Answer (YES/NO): NO